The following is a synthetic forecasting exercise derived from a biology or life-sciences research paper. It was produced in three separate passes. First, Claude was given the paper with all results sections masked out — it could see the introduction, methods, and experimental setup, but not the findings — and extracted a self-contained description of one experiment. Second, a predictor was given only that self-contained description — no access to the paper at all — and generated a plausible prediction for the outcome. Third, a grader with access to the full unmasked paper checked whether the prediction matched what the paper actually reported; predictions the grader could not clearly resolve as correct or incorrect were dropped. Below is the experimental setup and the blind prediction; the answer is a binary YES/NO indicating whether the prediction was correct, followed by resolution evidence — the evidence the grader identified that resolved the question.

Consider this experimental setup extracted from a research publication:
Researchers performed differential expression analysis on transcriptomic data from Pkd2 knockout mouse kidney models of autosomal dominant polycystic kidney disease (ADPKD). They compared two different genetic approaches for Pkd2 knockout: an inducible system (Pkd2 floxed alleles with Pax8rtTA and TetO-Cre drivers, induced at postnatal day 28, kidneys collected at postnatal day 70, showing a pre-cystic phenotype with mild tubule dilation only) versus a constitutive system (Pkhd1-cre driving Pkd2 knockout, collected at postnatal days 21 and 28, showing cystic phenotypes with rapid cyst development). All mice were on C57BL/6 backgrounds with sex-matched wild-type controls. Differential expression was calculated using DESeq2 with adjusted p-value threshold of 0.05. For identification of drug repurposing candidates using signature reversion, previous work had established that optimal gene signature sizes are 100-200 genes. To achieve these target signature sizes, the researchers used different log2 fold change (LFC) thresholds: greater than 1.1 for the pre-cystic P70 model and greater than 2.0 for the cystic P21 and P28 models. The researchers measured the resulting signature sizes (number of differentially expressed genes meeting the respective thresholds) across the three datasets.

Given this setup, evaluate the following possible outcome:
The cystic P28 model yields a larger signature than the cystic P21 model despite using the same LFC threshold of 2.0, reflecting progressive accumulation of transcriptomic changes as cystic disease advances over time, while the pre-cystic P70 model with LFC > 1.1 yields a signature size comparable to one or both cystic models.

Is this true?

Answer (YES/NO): NO